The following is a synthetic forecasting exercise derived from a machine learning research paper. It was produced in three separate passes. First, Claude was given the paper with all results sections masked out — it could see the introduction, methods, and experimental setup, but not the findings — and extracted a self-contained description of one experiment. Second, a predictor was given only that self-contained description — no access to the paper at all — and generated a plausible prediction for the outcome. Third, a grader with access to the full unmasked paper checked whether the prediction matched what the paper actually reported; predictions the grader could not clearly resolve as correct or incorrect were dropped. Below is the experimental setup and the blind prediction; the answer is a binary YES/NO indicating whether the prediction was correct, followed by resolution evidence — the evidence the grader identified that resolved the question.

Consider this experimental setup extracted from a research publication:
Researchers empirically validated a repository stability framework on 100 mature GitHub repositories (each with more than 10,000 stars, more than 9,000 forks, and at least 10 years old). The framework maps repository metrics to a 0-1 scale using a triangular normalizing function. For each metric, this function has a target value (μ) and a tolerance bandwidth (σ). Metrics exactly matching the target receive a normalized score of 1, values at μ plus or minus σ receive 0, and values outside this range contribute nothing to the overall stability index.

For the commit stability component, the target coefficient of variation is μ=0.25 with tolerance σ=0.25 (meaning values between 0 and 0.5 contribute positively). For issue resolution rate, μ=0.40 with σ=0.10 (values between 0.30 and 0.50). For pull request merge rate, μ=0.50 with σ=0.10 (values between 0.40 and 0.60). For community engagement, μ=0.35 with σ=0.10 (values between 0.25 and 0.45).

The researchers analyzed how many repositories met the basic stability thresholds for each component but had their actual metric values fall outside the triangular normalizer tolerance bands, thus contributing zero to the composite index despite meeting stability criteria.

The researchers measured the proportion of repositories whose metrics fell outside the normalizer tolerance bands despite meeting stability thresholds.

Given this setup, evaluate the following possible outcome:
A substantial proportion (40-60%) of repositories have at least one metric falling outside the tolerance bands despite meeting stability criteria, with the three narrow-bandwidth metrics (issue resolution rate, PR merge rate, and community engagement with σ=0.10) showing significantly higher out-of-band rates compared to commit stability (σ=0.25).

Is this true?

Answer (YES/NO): NO